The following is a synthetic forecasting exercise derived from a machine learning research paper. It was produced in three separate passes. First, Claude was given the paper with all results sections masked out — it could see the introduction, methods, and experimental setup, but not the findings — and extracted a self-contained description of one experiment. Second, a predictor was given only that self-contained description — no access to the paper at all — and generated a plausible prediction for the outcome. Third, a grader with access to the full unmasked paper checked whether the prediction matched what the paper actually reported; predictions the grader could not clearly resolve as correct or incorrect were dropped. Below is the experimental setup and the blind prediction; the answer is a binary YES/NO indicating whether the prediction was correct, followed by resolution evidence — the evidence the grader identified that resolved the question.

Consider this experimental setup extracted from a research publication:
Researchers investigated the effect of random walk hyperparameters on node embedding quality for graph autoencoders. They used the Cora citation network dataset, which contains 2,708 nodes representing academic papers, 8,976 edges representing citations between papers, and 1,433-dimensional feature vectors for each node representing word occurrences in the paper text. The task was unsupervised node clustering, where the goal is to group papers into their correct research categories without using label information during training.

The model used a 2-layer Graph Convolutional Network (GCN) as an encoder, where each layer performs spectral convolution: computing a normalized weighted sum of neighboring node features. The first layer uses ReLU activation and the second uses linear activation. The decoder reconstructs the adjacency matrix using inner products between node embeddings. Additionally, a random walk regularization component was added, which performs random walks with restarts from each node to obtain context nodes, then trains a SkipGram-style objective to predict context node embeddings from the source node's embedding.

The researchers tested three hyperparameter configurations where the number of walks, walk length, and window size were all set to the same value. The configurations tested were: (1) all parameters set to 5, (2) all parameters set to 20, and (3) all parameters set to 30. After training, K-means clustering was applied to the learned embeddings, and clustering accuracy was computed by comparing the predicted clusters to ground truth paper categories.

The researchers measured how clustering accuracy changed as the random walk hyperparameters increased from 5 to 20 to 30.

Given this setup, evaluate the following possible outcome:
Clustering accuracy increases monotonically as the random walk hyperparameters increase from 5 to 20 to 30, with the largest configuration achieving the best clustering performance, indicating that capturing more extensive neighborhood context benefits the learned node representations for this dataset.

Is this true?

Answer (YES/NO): YES